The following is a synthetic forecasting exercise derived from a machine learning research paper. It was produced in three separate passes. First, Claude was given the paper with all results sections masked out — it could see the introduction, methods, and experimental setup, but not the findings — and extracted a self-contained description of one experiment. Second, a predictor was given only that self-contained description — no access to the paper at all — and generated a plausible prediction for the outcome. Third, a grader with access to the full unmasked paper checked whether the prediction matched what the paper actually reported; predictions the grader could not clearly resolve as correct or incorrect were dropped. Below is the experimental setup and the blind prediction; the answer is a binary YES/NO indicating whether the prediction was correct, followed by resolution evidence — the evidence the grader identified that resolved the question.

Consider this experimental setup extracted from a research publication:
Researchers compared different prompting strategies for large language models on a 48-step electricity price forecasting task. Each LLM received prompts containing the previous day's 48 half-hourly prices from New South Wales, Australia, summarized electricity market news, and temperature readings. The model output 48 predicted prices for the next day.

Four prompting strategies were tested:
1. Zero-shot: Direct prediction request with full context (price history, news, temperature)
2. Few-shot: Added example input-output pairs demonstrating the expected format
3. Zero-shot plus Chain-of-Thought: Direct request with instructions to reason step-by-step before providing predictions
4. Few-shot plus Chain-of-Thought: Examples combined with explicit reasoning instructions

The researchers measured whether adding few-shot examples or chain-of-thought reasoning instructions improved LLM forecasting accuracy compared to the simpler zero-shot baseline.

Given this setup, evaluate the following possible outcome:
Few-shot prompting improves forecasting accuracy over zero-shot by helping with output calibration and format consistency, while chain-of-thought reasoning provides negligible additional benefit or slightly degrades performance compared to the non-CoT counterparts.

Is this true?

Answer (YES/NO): NO